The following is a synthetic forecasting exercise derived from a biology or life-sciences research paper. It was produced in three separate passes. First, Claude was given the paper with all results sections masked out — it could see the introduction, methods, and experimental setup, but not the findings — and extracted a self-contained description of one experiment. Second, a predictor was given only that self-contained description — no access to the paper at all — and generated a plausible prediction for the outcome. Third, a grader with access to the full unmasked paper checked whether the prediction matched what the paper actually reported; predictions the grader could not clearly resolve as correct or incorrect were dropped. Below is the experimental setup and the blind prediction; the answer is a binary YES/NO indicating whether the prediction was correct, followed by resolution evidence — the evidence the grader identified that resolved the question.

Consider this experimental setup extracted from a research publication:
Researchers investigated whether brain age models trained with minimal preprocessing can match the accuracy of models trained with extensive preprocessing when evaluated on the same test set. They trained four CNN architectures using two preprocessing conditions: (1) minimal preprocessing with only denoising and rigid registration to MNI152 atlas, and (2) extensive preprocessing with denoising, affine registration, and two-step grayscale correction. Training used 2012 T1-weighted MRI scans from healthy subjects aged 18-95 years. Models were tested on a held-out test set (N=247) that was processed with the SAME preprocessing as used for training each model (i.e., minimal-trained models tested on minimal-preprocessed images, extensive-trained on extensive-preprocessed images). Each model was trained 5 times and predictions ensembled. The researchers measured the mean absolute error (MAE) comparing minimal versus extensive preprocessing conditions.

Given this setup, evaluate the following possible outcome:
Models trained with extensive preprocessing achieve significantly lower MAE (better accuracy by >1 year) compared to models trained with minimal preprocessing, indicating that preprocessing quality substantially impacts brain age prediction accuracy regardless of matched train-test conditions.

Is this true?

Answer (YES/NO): NO